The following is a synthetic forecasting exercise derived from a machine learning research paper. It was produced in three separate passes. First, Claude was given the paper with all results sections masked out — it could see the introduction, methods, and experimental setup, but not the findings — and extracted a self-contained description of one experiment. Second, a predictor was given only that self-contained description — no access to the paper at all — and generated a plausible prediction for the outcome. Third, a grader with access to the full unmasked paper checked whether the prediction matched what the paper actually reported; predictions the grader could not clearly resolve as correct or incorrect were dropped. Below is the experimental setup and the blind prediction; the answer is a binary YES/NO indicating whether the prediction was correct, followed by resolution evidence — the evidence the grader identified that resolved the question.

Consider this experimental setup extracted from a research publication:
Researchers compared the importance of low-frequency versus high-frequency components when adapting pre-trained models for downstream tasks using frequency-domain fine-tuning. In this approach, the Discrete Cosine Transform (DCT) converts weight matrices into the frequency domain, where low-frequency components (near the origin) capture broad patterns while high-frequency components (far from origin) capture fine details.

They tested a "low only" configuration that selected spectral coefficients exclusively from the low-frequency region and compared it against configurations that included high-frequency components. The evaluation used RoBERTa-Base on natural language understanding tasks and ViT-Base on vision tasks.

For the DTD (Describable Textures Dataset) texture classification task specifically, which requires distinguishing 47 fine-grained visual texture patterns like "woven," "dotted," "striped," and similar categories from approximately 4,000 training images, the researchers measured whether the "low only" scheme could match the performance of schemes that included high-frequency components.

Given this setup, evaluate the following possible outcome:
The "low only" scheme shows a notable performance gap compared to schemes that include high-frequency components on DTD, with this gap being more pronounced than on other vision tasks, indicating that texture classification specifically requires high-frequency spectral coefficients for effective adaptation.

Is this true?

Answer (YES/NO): YES